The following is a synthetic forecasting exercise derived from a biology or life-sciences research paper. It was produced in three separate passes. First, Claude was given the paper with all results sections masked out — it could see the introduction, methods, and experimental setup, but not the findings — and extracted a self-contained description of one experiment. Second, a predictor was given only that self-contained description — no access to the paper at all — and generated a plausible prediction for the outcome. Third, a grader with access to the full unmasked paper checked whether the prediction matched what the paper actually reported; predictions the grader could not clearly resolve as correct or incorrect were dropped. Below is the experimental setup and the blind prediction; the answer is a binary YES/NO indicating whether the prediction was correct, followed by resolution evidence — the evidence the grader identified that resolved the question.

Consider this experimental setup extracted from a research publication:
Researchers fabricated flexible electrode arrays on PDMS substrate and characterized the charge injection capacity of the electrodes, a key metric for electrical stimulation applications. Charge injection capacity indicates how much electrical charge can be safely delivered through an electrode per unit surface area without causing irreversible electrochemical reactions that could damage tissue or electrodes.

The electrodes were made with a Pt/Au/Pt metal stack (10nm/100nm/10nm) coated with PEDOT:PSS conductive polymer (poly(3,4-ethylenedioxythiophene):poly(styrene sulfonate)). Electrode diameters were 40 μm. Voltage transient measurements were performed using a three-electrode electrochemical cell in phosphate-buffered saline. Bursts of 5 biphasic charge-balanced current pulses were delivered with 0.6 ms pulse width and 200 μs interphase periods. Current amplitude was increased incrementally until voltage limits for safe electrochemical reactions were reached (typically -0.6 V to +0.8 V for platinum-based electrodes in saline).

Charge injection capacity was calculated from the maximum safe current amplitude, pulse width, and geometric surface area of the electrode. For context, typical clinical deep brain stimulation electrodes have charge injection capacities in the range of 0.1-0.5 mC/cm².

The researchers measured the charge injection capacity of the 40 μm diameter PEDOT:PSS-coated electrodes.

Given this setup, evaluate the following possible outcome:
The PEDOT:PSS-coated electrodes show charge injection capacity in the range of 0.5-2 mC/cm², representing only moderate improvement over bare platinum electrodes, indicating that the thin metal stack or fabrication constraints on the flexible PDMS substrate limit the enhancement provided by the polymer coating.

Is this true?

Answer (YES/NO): NO